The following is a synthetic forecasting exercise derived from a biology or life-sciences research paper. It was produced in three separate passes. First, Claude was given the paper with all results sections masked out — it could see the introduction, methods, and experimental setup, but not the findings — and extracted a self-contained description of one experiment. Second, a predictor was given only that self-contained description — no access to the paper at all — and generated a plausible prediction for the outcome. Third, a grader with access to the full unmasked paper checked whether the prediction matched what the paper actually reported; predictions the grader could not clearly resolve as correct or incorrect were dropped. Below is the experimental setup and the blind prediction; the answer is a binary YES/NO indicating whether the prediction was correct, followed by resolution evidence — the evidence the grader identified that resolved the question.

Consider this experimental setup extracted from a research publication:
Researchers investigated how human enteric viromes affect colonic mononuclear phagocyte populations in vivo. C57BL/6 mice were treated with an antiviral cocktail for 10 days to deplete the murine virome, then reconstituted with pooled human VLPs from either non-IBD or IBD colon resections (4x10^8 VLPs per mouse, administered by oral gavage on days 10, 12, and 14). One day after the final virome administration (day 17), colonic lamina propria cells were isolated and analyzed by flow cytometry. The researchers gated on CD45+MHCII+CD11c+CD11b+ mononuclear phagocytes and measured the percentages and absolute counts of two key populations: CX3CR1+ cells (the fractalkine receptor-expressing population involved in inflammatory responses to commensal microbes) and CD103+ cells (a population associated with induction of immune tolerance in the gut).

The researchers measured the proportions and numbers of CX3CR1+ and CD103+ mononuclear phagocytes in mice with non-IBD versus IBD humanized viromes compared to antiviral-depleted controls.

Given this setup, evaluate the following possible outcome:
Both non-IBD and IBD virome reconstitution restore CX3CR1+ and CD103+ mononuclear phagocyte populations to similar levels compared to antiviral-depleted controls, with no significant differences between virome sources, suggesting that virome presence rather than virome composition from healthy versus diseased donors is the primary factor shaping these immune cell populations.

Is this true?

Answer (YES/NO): NO